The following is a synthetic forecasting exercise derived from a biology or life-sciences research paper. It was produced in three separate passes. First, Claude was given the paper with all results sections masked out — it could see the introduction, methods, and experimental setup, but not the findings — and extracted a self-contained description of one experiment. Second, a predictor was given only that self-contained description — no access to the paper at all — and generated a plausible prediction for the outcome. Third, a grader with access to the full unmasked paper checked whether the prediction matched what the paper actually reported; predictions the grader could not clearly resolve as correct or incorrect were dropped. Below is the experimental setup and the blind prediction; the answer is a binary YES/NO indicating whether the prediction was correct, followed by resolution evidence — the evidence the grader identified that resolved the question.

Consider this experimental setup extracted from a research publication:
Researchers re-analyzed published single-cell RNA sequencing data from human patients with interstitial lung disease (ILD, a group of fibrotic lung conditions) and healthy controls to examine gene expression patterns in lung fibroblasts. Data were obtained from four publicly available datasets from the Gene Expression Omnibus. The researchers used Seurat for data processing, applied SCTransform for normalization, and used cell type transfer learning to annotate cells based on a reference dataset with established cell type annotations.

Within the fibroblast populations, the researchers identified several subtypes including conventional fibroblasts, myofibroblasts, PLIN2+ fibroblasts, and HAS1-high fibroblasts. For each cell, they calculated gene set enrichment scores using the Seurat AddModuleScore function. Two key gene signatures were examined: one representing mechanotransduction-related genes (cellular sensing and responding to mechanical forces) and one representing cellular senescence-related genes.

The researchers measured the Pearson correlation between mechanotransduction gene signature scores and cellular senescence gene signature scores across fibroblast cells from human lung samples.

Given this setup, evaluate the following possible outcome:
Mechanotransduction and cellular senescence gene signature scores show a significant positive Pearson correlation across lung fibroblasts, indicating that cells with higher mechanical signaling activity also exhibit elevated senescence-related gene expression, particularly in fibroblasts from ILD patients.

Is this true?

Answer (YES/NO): YES